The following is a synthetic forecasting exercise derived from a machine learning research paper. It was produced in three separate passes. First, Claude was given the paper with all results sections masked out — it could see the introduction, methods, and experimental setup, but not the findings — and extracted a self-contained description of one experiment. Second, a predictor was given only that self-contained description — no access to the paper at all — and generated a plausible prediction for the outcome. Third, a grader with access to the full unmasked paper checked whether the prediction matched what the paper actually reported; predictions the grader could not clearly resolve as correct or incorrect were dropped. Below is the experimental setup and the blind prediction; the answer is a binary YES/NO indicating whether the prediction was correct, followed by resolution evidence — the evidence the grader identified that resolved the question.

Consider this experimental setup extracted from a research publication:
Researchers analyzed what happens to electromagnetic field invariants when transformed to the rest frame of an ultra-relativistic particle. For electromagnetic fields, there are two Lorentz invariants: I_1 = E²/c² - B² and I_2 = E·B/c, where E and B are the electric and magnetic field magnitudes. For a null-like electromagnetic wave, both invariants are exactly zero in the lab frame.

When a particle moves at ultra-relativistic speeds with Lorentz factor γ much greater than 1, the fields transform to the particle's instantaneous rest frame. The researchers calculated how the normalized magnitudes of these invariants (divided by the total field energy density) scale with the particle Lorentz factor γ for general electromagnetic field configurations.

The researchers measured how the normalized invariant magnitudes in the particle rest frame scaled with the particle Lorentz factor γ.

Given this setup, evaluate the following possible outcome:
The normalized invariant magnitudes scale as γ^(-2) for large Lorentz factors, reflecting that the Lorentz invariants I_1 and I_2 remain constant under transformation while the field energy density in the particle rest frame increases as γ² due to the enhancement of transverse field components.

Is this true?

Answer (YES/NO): YES